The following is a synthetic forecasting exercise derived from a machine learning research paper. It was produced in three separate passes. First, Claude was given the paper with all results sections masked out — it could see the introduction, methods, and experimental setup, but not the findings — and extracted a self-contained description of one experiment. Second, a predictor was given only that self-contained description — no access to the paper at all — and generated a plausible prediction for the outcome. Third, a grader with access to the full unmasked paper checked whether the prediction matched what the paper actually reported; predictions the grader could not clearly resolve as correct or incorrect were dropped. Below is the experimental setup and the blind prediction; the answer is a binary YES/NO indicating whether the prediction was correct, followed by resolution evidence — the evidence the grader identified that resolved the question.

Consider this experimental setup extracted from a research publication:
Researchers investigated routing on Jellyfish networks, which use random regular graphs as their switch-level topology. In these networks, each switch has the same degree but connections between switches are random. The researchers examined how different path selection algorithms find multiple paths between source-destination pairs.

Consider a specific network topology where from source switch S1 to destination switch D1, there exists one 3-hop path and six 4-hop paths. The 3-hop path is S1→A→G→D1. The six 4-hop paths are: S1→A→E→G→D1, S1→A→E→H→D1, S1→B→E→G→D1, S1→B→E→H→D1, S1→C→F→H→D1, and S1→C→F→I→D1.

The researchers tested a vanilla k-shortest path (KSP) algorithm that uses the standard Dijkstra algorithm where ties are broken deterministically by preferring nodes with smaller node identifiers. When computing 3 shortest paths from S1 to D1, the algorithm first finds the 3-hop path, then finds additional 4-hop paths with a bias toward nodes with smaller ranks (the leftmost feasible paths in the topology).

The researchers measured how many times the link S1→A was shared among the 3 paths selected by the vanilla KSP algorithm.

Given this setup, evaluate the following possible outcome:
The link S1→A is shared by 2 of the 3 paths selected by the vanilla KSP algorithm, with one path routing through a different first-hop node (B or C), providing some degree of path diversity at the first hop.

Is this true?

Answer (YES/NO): NO